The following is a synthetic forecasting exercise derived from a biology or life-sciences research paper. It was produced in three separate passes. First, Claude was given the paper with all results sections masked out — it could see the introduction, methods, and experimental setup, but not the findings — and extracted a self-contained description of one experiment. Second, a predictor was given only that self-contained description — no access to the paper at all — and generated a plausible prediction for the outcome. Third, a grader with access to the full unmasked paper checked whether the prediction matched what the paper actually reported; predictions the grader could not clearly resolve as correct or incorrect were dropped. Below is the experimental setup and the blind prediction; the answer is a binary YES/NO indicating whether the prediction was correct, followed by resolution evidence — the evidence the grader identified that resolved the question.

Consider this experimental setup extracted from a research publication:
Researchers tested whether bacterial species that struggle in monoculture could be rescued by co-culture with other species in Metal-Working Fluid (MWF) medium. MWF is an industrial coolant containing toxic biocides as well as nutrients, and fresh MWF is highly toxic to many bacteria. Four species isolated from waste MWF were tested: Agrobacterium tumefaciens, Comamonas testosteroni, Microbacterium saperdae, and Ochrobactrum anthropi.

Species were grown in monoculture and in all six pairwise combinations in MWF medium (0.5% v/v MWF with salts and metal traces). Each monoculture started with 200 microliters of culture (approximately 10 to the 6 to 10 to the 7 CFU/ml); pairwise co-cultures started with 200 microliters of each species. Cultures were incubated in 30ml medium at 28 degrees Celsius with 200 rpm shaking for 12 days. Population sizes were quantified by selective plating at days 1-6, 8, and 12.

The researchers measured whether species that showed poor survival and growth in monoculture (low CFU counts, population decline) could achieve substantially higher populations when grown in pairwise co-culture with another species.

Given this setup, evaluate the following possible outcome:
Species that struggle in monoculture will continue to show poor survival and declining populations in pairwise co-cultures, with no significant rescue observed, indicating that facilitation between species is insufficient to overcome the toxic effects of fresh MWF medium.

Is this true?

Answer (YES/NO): NO